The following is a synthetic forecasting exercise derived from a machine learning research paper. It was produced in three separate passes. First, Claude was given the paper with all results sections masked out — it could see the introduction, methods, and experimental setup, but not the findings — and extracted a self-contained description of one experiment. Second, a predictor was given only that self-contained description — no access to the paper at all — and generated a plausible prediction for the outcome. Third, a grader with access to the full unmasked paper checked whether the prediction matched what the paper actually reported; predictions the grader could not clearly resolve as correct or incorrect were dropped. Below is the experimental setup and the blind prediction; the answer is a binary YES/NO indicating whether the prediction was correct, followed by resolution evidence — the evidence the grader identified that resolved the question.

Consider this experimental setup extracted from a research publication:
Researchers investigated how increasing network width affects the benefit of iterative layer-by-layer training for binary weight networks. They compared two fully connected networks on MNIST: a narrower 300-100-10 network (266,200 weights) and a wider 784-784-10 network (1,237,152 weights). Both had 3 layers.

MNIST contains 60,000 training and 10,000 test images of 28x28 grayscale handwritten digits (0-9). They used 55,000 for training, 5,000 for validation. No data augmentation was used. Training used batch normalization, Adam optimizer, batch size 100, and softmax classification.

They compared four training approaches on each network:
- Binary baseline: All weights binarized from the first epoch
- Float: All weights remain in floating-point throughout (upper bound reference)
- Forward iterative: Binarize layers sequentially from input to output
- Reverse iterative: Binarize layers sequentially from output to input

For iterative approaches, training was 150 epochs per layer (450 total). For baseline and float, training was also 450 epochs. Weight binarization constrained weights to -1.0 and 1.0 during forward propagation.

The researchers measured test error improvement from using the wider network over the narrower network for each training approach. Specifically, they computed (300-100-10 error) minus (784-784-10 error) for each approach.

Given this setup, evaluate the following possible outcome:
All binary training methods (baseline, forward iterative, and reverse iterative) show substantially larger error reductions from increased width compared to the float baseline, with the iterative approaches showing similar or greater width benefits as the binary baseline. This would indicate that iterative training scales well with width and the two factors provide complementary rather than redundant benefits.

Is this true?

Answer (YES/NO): NO